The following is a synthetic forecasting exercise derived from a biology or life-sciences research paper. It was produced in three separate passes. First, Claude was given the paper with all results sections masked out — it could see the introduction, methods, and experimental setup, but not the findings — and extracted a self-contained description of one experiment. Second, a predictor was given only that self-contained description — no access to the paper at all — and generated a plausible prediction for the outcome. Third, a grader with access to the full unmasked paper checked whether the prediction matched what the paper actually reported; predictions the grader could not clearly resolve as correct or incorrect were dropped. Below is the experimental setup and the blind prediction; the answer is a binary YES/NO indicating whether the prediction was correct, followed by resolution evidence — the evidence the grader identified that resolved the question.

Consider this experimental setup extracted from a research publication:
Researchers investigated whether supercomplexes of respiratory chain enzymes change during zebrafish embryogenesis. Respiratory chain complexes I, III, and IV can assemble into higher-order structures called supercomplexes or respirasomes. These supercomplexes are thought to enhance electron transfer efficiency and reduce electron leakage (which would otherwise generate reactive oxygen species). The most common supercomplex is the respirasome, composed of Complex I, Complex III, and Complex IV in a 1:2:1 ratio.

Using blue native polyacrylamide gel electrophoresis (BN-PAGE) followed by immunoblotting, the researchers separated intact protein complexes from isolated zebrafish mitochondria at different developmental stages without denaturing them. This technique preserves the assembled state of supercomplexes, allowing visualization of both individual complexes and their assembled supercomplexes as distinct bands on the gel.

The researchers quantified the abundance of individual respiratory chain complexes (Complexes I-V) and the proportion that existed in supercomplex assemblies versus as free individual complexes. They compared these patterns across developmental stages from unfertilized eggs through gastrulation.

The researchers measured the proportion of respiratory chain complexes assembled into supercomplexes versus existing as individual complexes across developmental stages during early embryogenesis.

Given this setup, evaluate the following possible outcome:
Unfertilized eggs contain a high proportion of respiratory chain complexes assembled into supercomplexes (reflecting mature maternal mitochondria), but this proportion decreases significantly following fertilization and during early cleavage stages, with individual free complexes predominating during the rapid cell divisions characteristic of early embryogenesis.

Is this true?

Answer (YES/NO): NO